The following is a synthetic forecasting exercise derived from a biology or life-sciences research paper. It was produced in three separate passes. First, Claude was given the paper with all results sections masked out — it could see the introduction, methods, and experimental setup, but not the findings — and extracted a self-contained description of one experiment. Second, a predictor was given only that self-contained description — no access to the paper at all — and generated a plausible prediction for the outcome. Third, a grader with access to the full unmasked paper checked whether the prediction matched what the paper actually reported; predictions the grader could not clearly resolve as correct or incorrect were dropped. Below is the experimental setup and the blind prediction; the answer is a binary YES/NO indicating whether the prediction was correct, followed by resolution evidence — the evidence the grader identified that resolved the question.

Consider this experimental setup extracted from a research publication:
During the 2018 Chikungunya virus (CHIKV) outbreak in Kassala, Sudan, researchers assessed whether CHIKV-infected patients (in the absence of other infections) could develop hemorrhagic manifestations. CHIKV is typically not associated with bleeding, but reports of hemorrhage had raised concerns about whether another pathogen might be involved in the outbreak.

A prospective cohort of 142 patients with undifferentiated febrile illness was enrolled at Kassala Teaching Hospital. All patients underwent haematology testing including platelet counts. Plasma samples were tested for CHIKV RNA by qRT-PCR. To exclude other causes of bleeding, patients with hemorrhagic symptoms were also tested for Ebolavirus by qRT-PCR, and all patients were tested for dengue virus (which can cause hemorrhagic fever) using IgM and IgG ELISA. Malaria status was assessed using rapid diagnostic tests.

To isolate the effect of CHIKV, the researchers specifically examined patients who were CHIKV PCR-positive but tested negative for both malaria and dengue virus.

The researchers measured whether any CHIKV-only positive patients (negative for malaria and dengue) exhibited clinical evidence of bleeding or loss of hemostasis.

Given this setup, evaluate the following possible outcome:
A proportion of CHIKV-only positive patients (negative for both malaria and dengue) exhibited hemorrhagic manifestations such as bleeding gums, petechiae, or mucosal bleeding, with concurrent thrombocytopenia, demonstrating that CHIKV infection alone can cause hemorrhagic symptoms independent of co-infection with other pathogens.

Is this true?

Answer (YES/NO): YES